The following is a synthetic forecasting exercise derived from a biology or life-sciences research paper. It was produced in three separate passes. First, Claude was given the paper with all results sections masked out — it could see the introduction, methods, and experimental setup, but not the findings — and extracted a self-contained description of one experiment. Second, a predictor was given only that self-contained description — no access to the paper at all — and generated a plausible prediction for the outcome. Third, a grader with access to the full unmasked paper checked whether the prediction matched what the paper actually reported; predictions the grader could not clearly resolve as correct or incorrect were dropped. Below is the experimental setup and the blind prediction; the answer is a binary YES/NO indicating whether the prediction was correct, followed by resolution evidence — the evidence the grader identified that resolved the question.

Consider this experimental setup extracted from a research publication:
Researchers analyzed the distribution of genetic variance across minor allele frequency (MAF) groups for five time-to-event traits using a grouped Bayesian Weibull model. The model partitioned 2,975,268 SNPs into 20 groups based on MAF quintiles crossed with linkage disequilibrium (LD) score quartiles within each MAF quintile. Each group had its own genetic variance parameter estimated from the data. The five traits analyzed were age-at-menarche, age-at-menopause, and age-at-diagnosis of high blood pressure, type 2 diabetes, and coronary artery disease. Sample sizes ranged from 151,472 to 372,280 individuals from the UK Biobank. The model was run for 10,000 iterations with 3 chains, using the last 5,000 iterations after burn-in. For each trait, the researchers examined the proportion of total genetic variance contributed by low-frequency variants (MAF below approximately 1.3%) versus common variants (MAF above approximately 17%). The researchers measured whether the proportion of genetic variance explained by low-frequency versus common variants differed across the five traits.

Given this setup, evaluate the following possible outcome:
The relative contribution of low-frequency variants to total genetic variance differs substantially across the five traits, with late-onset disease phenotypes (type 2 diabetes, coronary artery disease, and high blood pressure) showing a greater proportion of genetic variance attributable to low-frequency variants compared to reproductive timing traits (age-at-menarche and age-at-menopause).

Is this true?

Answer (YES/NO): NO